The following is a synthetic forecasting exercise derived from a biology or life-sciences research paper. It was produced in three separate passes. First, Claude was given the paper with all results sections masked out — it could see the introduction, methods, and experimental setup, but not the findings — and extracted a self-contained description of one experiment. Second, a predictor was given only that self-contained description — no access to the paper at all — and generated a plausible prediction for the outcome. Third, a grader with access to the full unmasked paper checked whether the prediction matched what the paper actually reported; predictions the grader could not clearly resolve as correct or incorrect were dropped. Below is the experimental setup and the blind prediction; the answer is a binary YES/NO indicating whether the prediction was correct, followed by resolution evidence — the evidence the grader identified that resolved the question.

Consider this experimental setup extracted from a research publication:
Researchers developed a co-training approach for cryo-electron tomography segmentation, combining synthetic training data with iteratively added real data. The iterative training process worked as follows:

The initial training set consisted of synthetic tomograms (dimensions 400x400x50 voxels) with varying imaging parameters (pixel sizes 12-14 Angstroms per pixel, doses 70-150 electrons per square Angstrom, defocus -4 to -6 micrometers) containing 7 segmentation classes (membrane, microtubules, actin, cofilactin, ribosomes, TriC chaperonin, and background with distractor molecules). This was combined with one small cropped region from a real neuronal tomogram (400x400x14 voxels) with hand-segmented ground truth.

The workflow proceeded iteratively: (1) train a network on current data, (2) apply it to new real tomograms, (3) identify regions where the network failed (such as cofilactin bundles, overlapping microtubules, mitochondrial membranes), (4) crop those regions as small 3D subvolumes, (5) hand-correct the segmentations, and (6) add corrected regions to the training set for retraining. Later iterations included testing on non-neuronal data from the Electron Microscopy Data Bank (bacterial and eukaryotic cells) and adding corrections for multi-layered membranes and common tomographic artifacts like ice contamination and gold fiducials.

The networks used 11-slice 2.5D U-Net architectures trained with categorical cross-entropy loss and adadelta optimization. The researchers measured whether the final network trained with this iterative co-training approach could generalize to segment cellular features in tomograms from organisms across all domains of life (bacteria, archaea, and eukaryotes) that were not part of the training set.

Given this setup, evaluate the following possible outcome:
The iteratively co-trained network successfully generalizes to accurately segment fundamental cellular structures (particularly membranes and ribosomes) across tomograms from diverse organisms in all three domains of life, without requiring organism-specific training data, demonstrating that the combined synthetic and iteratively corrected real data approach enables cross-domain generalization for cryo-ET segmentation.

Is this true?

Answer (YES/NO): NO